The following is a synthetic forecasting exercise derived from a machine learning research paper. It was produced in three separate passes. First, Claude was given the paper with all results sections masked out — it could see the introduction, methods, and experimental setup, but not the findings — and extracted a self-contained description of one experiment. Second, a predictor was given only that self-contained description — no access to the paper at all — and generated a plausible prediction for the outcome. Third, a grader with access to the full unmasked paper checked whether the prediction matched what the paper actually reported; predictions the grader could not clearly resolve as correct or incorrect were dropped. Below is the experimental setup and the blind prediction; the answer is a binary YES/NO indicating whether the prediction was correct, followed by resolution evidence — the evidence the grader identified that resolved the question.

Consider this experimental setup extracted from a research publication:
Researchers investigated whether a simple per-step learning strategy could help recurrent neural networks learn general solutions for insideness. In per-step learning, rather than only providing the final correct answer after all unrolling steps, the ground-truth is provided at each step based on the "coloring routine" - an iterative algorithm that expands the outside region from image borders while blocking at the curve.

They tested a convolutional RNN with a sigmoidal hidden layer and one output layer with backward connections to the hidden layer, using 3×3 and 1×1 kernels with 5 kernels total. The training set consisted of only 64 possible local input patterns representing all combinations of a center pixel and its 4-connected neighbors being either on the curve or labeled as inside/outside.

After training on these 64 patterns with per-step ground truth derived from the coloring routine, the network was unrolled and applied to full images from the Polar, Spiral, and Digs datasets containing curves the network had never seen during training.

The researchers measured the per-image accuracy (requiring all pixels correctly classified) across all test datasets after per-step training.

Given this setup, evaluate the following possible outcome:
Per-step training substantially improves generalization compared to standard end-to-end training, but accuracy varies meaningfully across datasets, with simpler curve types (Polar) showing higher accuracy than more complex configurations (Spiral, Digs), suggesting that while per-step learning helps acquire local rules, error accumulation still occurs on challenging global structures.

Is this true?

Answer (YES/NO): NO